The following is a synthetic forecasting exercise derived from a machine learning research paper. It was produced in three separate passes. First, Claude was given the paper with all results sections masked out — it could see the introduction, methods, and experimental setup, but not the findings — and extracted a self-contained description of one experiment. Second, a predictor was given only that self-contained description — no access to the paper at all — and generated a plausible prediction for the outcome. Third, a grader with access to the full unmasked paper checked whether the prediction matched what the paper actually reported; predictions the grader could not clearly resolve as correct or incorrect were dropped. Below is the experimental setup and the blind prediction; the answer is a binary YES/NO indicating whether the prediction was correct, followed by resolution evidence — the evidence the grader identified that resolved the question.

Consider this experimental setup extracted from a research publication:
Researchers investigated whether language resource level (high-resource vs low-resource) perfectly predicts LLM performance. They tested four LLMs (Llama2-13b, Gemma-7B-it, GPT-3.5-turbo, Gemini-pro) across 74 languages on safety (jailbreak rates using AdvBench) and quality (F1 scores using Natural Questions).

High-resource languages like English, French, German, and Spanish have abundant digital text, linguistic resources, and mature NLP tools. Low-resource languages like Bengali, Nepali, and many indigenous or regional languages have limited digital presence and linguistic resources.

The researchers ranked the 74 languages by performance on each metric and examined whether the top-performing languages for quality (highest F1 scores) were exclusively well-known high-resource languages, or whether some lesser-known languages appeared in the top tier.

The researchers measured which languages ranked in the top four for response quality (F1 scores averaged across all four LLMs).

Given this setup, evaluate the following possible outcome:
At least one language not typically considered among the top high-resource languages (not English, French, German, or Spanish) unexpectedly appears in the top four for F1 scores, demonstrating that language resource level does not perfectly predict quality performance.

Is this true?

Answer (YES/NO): YES